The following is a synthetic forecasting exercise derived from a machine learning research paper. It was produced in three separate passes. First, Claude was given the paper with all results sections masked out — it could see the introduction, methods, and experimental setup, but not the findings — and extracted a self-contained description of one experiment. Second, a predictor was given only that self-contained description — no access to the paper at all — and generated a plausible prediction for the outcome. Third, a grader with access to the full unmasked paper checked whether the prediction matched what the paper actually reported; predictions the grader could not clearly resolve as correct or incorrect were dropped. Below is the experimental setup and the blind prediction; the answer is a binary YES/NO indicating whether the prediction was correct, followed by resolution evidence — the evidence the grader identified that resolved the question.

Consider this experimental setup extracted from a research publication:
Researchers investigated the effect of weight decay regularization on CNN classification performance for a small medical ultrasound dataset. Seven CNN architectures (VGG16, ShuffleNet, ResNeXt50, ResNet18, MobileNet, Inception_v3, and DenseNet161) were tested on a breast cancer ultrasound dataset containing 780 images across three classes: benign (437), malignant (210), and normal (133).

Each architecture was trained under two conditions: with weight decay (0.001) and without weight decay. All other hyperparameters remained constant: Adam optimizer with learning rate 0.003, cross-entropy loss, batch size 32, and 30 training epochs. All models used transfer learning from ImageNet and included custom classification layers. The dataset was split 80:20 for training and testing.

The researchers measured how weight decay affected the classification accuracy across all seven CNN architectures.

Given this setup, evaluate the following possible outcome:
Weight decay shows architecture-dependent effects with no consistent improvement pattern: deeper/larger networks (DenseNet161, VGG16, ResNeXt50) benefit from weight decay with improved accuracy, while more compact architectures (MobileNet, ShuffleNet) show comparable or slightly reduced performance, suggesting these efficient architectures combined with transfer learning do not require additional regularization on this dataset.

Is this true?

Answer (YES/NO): NO